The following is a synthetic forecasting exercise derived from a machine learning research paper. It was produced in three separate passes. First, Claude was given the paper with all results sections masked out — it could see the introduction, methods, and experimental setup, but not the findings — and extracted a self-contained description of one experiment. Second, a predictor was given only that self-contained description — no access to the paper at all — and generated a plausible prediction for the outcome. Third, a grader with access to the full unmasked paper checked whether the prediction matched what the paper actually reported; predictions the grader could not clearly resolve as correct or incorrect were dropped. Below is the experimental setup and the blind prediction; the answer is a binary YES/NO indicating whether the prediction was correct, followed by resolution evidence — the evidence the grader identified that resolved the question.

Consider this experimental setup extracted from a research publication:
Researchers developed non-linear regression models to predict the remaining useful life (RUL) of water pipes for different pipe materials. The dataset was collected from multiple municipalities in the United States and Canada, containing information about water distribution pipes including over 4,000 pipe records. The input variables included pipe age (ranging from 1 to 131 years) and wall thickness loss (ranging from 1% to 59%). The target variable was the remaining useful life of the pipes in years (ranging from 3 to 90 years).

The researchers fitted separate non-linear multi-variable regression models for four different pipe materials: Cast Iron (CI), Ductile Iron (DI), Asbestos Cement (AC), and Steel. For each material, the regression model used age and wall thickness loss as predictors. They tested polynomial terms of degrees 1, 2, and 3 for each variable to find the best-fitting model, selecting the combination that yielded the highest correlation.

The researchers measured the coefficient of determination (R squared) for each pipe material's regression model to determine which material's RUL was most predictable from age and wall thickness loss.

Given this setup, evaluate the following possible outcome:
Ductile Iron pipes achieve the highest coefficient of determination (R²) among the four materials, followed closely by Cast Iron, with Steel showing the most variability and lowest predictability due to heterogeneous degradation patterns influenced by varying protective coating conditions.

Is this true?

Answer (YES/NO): NO